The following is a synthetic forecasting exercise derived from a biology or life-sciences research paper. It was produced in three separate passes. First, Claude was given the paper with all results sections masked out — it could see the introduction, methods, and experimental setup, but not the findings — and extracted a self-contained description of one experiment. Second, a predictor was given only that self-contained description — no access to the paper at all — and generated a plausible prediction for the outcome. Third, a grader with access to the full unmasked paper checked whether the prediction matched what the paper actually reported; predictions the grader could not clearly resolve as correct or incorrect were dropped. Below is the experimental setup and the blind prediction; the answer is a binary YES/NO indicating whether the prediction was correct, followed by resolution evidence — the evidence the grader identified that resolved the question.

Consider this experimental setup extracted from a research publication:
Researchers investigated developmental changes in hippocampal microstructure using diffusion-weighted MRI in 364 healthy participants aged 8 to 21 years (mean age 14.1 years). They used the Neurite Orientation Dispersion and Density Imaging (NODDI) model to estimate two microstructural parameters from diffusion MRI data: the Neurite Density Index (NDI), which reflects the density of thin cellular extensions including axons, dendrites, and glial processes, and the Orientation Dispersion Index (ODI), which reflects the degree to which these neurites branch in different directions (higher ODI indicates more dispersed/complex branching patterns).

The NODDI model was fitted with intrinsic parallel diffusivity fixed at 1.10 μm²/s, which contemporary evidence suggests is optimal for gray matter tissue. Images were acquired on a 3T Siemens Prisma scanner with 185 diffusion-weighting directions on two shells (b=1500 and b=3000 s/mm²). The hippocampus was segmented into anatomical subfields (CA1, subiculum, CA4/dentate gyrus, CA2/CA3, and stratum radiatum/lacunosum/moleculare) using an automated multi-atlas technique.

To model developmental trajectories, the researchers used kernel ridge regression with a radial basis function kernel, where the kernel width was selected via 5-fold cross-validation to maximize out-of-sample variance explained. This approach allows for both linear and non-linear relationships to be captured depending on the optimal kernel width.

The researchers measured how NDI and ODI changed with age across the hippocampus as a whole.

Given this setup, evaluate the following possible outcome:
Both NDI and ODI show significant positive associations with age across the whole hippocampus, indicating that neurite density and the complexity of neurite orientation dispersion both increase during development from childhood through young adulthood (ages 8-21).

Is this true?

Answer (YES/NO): YES